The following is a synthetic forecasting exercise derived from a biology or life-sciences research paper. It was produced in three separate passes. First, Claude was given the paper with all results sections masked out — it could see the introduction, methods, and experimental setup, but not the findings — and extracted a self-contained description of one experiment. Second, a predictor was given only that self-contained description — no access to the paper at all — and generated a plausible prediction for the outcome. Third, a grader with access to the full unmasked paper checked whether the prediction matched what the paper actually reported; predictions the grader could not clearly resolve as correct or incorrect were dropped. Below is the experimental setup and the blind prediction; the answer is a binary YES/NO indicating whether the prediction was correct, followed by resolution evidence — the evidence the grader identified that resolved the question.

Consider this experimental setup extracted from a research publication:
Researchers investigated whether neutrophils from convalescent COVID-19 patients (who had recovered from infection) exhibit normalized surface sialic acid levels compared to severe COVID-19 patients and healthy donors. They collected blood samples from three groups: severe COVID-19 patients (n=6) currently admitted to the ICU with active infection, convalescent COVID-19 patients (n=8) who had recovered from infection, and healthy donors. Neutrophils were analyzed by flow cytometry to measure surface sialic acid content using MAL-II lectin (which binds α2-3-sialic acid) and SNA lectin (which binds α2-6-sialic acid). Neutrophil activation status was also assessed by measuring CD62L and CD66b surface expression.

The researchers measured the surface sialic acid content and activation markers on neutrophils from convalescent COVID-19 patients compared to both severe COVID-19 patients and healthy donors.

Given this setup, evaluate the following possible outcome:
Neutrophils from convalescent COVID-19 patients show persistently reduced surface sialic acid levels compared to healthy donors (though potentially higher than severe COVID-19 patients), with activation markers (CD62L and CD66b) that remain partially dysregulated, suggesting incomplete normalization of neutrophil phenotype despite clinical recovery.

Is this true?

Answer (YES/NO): NO